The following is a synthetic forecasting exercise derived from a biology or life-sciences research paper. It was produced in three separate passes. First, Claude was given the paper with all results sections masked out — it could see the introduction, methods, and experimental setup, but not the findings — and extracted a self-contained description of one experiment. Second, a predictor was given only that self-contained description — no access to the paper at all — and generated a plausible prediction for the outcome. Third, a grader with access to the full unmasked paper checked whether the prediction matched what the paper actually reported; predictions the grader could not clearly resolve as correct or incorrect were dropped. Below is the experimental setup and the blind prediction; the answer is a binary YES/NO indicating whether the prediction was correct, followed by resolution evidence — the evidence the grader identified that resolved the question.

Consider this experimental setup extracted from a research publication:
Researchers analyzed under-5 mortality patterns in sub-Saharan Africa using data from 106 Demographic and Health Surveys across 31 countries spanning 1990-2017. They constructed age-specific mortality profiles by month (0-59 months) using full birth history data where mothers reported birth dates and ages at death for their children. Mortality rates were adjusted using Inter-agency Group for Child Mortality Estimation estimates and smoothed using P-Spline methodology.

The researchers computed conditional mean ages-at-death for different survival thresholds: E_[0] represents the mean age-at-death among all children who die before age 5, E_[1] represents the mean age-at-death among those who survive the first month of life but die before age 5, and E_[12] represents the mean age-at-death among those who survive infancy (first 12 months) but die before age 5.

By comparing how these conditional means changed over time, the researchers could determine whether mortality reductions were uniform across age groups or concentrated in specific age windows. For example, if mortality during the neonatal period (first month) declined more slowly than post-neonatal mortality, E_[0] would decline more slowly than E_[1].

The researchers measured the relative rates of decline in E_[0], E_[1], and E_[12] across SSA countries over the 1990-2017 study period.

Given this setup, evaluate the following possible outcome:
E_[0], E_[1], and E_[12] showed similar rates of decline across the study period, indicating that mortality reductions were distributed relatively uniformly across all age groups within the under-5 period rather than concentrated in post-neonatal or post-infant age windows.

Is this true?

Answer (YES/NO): NO